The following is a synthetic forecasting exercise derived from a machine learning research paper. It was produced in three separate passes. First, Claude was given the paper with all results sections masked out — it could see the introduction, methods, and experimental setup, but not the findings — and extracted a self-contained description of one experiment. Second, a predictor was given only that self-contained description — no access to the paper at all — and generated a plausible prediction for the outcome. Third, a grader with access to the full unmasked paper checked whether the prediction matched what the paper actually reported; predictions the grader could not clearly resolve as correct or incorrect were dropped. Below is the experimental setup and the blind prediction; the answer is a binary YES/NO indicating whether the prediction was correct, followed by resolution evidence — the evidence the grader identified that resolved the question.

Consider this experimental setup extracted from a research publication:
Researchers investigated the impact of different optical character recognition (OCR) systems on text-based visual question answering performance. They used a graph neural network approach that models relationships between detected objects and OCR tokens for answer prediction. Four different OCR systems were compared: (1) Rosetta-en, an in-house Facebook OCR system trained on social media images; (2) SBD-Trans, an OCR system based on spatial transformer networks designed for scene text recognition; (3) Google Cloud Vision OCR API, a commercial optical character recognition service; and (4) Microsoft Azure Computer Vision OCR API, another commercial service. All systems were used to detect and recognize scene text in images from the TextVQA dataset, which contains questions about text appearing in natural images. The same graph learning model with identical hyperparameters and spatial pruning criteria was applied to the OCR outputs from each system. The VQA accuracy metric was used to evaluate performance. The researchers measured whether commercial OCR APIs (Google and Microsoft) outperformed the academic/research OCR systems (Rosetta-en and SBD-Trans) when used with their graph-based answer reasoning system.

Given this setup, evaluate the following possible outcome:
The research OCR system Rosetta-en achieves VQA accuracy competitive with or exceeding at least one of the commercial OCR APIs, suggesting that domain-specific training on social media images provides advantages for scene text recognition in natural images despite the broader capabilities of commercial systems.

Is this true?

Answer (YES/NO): NO